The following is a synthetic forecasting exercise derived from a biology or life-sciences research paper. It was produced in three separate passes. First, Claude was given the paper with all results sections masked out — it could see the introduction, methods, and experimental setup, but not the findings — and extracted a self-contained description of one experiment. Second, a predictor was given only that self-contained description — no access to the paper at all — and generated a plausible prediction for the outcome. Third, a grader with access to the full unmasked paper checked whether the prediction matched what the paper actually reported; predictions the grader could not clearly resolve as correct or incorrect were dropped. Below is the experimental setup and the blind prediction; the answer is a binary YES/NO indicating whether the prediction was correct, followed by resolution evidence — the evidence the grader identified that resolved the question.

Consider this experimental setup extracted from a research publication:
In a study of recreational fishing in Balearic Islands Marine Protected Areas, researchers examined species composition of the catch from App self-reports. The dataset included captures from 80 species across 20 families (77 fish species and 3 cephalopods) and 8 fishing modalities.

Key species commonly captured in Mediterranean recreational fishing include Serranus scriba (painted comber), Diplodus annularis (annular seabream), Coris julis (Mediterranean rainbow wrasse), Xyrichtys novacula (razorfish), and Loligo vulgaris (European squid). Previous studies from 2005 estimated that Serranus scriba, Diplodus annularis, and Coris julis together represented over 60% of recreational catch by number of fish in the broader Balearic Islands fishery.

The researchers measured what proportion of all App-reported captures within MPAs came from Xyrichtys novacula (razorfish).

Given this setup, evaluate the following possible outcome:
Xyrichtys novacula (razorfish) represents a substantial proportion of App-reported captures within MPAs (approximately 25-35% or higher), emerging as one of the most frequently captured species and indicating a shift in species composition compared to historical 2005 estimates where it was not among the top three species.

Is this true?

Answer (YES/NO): YES